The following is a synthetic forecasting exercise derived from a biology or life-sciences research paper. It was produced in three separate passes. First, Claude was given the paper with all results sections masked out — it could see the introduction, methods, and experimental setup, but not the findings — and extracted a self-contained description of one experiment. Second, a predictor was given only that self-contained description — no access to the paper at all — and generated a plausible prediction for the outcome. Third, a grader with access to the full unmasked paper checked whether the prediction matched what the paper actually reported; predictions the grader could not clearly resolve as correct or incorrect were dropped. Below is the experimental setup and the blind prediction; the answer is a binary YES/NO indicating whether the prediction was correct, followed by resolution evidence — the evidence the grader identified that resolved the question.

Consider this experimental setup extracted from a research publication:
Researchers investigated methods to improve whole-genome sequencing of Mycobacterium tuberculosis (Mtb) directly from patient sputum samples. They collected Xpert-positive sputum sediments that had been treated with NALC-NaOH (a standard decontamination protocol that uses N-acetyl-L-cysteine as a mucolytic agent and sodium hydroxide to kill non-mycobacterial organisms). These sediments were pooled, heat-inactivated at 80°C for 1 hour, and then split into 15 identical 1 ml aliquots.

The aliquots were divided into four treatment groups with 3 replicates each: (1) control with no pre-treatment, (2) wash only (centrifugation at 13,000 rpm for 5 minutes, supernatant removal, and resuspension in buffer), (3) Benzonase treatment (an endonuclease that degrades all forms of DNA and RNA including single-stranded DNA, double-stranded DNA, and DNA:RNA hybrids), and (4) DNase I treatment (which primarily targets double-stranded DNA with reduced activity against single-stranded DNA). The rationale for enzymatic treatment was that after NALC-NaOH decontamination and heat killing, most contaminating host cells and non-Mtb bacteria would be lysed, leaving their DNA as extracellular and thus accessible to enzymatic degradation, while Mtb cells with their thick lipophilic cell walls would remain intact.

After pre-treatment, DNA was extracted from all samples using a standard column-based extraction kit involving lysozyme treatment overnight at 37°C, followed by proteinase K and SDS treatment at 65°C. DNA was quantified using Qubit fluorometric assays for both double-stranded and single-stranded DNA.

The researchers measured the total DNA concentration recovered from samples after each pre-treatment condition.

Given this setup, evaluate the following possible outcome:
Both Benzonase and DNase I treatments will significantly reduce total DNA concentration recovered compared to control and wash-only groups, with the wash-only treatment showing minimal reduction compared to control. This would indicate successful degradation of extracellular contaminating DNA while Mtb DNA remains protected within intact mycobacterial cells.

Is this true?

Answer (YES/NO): NO